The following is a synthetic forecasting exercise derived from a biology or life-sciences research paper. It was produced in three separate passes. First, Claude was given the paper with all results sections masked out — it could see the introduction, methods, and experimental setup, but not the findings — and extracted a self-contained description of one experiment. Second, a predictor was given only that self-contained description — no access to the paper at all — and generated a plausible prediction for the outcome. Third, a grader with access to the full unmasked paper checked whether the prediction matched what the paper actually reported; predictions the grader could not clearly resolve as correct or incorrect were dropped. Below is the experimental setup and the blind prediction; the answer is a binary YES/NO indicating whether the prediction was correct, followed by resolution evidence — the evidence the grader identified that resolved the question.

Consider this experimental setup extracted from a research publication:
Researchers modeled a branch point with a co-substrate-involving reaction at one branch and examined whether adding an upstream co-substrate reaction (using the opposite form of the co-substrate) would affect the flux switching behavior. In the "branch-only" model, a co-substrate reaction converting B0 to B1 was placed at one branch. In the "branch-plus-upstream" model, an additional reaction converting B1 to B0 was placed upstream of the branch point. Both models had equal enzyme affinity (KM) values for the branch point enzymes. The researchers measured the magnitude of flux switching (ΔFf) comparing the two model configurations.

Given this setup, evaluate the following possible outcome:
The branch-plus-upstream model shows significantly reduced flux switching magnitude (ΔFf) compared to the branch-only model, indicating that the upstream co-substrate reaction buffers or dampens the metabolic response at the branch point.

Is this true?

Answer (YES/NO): YES